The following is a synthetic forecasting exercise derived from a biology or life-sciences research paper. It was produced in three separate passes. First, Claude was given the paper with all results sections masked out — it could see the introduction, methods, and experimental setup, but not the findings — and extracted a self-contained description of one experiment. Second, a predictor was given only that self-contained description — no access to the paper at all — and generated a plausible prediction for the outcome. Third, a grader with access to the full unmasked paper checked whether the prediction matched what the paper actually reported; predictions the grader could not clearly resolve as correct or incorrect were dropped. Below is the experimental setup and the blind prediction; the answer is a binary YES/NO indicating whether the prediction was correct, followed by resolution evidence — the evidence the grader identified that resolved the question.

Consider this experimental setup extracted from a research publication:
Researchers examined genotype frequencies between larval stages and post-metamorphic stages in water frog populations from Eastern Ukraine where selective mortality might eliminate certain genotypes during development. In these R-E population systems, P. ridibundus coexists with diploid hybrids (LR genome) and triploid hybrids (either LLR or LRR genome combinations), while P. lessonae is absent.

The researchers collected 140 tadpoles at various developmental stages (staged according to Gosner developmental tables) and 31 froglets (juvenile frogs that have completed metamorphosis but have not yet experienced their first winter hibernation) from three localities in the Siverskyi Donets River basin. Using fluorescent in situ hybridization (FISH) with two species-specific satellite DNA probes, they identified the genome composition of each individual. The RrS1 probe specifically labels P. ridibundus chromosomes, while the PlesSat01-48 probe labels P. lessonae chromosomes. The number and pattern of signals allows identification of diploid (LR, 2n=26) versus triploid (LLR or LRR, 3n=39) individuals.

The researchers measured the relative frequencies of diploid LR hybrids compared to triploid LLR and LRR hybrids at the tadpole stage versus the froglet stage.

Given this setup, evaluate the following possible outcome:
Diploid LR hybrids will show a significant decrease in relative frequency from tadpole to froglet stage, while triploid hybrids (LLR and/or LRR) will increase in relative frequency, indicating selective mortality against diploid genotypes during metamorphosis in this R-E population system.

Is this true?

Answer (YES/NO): NO